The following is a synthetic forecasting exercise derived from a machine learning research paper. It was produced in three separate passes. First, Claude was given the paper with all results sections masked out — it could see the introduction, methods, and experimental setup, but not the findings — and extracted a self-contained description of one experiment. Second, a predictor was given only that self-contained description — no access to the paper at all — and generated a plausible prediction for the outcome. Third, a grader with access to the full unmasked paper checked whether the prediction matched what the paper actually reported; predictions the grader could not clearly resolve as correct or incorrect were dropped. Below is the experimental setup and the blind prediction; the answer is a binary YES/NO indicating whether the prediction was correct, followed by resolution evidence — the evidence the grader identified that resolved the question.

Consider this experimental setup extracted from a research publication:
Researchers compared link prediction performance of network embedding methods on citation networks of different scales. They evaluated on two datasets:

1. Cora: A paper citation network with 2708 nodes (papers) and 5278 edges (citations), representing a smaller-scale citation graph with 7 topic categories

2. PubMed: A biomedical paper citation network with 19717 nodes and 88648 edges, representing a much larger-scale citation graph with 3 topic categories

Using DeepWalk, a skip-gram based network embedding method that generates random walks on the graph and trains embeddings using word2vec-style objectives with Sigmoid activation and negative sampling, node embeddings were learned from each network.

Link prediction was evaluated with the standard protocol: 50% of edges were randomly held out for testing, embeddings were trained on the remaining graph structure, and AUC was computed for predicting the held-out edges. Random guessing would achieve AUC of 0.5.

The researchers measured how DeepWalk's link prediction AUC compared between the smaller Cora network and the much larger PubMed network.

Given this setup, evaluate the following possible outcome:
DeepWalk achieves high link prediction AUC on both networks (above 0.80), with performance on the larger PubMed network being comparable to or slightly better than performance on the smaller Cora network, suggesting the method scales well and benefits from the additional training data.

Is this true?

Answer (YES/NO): NO